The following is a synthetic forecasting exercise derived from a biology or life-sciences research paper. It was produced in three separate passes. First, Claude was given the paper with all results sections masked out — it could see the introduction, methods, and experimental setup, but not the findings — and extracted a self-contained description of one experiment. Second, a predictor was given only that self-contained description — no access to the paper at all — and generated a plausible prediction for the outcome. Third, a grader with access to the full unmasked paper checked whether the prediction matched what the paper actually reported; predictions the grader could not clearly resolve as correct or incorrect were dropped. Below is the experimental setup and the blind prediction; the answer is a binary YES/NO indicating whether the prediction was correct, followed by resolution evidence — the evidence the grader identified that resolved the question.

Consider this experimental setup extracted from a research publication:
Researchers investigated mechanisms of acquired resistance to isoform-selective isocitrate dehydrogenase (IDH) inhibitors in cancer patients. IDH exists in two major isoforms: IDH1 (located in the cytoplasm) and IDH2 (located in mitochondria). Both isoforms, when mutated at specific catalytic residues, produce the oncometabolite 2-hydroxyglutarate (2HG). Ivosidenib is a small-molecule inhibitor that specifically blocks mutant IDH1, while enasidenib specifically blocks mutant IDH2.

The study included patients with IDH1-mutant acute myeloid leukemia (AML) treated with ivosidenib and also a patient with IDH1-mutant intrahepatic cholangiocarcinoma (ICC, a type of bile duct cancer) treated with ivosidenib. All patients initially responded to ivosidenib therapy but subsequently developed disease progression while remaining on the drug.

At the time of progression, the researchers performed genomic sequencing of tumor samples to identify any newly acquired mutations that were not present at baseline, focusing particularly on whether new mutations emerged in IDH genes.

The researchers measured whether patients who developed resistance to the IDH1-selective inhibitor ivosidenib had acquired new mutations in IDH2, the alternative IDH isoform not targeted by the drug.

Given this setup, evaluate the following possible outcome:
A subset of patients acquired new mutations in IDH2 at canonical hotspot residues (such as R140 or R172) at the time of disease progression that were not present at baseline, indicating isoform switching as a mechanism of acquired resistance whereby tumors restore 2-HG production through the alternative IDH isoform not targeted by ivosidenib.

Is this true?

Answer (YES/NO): YES